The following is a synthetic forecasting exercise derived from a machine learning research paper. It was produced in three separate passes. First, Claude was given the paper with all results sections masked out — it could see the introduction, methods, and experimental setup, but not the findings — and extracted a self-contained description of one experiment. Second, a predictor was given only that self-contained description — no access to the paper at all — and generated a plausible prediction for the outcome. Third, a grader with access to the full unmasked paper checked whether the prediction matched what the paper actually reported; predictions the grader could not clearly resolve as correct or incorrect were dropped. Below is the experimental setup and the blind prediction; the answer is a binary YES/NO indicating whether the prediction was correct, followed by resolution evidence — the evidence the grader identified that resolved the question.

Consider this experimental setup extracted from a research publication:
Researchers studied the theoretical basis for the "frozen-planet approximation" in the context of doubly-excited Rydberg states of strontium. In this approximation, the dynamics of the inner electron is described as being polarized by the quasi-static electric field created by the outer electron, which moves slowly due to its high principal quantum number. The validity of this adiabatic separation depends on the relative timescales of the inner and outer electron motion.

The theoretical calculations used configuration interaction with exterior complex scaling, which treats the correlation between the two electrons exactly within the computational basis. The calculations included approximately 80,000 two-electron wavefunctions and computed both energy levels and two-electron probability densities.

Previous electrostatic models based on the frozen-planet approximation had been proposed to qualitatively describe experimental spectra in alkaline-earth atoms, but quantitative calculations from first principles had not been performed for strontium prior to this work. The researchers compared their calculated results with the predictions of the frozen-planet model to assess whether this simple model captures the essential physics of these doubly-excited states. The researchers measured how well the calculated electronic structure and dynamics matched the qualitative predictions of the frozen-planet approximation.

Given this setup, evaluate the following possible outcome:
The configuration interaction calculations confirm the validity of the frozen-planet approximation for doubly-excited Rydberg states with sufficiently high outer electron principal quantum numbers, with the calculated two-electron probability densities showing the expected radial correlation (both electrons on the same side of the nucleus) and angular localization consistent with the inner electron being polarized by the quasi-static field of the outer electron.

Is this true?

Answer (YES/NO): NO